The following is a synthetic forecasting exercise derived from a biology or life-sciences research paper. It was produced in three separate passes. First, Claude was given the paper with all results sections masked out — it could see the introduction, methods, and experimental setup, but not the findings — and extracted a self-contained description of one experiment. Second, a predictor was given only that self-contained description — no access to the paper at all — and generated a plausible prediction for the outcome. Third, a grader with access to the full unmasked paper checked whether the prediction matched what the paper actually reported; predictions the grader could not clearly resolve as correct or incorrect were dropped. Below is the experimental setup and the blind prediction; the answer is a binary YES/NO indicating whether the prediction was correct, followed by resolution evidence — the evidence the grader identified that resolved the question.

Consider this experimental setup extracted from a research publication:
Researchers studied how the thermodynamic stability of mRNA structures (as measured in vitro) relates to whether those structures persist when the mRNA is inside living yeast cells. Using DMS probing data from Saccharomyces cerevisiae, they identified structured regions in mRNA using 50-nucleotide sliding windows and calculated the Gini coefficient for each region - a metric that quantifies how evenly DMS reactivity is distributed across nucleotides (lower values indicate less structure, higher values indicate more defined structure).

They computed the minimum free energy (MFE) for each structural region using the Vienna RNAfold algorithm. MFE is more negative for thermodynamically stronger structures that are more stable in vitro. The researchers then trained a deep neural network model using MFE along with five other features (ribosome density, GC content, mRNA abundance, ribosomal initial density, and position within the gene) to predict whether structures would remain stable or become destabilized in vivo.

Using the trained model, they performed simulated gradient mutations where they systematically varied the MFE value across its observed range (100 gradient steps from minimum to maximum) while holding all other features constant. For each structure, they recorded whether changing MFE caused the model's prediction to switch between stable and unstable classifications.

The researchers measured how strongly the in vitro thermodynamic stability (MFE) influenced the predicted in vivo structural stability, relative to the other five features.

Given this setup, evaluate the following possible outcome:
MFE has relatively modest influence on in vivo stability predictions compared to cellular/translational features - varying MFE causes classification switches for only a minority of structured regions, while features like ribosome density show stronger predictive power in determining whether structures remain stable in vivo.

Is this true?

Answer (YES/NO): YES